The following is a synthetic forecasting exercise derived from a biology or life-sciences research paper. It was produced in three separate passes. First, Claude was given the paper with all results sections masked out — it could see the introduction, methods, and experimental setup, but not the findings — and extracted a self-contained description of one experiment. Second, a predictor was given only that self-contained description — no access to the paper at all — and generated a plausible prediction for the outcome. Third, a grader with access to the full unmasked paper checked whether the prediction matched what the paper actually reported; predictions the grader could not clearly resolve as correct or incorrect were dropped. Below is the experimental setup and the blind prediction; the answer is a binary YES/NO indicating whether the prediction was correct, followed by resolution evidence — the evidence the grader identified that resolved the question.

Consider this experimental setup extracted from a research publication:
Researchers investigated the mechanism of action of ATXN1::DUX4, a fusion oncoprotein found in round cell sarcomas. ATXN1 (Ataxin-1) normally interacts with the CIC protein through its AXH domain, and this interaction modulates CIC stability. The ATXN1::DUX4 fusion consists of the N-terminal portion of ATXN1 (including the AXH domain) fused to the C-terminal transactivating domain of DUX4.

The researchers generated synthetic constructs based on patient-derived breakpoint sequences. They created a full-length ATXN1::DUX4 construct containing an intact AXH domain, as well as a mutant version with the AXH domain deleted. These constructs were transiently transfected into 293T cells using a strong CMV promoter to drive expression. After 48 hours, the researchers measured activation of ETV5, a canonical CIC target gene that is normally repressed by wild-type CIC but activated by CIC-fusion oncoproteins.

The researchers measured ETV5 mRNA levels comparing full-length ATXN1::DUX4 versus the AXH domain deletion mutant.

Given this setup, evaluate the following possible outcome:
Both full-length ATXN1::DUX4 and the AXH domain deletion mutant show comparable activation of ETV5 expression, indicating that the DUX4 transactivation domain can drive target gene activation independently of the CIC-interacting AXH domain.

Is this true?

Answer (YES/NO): NO